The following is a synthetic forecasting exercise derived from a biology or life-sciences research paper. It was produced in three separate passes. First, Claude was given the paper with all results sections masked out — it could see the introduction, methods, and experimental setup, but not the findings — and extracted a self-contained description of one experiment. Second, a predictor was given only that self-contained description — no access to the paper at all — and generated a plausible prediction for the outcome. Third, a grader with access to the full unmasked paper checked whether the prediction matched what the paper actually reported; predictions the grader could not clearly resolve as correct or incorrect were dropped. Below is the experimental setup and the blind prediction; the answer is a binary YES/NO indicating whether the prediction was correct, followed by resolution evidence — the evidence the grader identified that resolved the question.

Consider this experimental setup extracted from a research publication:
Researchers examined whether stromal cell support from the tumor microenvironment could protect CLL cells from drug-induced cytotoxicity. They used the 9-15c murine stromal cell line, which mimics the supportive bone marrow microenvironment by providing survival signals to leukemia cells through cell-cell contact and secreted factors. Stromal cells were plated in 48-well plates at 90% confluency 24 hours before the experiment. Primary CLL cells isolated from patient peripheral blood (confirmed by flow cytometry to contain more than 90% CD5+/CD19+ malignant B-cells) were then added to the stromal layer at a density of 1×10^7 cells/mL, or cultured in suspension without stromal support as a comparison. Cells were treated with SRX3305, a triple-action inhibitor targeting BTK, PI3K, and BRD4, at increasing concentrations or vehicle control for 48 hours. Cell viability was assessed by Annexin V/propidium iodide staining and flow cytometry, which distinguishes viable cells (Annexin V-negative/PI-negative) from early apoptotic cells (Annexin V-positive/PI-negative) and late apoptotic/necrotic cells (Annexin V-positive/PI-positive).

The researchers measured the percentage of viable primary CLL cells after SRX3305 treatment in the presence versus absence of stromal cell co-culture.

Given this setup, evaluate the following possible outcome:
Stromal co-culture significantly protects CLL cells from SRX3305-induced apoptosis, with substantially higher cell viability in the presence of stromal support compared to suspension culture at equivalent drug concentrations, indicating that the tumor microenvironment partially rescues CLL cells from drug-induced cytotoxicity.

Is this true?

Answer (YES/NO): NO